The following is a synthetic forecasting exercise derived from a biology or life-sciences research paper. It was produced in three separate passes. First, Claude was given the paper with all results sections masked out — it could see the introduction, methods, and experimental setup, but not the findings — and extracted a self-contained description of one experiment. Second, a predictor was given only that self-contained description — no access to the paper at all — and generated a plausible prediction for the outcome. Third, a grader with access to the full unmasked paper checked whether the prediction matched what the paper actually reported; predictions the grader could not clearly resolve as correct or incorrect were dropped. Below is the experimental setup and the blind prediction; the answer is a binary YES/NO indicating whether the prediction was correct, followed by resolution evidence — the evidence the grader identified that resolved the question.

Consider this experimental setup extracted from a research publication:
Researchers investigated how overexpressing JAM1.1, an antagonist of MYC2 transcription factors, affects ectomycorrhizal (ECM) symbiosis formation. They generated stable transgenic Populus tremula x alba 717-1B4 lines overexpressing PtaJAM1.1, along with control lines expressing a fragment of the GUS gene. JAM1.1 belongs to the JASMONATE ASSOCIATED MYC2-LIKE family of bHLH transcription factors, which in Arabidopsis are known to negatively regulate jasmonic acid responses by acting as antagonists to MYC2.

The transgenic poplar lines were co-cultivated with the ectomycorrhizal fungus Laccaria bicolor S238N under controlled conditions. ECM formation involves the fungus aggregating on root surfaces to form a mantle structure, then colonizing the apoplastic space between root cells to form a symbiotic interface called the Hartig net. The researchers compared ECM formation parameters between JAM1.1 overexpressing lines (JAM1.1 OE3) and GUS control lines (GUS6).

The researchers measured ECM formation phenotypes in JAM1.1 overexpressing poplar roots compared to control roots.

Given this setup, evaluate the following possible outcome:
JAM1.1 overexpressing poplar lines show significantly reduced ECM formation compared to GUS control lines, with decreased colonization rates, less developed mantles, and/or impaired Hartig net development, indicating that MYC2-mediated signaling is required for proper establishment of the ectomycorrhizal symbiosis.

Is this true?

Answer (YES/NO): NO